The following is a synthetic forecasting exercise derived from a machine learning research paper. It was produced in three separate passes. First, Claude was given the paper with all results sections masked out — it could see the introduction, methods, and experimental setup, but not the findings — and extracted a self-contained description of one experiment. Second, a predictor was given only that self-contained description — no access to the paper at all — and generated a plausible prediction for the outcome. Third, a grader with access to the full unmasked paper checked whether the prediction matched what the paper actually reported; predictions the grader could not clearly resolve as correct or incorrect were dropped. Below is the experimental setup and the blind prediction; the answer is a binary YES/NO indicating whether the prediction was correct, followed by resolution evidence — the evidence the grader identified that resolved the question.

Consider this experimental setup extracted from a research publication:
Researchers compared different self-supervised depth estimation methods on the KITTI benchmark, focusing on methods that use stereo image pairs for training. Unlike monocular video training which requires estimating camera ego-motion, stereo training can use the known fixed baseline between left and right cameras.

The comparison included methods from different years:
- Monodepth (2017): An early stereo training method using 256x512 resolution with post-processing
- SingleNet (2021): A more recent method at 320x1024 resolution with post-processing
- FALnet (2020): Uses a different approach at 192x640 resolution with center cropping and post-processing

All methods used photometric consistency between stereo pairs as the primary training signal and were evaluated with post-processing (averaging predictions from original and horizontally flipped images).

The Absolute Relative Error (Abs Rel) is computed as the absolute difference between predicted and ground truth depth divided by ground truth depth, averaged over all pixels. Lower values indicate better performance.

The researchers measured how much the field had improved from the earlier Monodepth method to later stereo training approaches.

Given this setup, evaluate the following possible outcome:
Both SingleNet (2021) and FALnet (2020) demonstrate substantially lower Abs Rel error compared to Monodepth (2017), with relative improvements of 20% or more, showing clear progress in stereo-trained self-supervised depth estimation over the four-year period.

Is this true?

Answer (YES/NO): YES